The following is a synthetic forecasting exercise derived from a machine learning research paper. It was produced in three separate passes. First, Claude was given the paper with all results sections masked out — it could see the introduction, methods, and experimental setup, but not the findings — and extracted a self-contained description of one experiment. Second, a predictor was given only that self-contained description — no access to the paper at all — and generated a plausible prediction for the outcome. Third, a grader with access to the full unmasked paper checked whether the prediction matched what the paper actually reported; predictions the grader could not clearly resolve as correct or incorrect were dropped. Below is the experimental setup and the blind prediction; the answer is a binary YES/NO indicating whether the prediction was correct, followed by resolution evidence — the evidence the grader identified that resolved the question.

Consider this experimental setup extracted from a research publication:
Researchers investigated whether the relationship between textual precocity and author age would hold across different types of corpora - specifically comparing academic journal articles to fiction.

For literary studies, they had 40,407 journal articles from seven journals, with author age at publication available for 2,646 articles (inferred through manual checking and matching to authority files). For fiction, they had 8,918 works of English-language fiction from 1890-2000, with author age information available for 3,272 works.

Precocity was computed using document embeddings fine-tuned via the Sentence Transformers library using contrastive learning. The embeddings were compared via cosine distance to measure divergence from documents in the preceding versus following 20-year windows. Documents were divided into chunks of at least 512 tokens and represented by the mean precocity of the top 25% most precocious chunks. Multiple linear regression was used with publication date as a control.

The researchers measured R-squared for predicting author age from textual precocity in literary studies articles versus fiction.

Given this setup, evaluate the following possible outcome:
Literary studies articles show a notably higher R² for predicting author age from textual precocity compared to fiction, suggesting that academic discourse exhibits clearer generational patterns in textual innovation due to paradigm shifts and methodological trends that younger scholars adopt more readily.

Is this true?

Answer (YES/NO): NO